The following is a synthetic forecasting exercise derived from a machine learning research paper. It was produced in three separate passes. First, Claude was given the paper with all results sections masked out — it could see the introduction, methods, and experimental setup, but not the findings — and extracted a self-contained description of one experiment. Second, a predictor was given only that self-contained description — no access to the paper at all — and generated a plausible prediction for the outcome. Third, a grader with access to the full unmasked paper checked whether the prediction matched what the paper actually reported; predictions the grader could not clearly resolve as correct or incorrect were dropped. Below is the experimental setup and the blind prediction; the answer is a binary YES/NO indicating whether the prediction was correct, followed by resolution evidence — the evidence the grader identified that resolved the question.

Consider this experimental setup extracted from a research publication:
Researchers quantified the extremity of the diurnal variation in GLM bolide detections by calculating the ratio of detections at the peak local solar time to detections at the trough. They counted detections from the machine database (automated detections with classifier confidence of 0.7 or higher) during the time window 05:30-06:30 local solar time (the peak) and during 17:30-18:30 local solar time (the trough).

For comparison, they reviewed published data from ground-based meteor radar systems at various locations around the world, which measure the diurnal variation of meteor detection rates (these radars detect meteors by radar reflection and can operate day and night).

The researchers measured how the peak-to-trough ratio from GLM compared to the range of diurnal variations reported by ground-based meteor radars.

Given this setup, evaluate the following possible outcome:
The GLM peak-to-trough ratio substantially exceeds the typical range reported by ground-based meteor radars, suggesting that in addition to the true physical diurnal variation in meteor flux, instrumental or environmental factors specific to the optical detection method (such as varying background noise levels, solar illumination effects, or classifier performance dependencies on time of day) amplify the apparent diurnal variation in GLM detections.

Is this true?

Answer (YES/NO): NO